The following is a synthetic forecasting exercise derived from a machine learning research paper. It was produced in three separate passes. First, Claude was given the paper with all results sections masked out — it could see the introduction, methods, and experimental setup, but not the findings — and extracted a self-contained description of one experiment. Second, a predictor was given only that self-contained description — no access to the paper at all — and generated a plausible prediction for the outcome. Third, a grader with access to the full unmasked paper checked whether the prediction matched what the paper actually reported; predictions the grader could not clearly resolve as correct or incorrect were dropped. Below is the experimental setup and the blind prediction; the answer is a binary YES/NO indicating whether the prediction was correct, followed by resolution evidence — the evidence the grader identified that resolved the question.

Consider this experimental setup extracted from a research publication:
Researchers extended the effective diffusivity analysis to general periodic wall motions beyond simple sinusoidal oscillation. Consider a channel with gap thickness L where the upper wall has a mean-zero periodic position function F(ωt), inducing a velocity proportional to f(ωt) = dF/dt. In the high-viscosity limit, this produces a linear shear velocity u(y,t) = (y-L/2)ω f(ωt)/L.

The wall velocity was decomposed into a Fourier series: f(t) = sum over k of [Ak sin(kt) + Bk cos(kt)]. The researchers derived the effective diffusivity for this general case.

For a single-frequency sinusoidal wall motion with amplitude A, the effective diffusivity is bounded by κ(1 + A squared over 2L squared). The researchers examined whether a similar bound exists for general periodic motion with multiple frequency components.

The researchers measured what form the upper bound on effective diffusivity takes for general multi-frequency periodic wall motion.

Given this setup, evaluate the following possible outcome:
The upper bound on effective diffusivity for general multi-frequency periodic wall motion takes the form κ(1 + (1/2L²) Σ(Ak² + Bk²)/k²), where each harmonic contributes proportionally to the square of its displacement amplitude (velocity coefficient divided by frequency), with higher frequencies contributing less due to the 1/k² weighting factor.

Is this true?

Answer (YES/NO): YES